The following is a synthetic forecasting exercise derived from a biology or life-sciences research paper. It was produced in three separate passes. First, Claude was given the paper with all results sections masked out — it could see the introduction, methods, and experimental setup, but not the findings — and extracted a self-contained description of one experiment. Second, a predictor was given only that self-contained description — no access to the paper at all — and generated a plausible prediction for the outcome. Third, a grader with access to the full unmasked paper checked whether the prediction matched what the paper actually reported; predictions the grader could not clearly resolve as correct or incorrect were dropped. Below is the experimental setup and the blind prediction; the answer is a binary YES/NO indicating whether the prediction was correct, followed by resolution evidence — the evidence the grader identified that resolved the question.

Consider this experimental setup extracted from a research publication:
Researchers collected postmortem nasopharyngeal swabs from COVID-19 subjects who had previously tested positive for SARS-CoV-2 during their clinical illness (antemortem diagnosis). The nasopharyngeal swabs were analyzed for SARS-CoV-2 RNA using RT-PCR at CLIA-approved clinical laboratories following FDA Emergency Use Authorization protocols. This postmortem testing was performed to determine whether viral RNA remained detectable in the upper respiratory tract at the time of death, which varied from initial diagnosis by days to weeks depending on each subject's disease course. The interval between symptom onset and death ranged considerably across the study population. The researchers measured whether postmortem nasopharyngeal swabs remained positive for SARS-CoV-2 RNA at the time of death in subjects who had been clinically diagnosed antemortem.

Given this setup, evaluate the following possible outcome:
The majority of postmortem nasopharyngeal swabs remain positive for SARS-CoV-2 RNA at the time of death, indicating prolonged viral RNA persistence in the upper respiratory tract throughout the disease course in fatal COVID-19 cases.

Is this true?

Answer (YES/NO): YES